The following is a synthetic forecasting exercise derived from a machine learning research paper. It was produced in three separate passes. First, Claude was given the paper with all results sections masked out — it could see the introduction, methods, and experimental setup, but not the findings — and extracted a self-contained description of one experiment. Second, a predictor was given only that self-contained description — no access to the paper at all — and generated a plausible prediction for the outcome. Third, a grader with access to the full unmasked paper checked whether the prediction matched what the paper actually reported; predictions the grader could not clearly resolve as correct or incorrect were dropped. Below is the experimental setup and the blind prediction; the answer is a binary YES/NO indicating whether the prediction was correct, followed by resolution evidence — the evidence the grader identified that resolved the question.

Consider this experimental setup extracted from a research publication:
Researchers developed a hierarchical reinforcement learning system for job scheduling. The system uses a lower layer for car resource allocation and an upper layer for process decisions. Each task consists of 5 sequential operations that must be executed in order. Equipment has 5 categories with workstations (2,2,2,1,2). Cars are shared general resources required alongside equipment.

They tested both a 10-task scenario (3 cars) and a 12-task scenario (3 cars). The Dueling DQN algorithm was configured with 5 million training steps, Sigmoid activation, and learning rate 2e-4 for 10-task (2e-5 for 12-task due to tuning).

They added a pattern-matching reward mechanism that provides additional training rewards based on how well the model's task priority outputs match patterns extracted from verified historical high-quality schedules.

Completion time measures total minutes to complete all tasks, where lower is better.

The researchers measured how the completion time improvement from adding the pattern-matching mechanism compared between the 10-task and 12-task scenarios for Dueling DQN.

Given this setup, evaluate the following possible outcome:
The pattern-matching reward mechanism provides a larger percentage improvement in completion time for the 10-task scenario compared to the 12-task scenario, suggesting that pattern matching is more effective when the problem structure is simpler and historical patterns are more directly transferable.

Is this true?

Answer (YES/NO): YES